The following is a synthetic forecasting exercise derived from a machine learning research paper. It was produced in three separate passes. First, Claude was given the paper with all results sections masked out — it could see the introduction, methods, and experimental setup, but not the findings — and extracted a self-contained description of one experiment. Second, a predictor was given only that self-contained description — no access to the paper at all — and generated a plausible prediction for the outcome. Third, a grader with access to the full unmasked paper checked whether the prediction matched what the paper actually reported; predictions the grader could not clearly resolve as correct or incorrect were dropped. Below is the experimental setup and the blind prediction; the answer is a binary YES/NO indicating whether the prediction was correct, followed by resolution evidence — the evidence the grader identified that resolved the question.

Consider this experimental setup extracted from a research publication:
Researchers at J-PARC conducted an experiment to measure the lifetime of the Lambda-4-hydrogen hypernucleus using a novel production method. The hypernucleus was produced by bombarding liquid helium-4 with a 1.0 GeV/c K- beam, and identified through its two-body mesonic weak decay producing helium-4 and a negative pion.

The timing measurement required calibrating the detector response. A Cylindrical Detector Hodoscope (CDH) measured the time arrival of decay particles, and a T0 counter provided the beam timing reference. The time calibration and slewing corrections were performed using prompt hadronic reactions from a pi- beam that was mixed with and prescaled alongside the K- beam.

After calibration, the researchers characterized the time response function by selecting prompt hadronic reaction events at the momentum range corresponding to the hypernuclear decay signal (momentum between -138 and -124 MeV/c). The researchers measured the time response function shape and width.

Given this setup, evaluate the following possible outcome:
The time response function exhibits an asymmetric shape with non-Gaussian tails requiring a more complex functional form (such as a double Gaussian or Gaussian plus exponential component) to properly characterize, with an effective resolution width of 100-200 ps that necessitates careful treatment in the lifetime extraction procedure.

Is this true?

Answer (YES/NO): NO